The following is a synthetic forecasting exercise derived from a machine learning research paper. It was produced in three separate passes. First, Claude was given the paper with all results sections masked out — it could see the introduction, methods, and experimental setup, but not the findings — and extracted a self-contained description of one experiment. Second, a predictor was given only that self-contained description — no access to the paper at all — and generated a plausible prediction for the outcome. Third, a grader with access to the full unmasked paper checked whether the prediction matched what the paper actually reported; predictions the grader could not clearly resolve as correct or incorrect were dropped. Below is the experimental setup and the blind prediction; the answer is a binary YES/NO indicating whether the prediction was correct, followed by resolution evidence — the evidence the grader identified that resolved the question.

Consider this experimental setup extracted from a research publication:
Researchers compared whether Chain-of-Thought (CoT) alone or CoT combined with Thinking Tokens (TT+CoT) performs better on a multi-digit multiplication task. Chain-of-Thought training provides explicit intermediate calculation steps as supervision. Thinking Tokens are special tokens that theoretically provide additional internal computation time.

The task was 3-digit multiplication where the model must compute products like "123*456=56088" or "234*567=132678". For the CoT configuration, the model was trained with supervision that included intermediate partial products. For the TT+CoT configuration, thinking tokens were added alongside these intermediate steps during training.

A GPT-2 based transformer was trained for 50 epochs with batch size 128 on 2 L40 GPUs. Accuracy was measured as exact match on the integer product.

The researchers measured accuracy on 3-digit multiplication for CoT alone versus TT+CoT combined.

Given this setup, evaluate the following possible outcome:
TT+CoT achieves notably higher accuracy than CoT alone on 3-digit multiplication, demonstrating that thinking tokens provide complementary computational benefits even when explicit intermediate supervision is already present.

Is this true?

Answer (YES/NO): NO